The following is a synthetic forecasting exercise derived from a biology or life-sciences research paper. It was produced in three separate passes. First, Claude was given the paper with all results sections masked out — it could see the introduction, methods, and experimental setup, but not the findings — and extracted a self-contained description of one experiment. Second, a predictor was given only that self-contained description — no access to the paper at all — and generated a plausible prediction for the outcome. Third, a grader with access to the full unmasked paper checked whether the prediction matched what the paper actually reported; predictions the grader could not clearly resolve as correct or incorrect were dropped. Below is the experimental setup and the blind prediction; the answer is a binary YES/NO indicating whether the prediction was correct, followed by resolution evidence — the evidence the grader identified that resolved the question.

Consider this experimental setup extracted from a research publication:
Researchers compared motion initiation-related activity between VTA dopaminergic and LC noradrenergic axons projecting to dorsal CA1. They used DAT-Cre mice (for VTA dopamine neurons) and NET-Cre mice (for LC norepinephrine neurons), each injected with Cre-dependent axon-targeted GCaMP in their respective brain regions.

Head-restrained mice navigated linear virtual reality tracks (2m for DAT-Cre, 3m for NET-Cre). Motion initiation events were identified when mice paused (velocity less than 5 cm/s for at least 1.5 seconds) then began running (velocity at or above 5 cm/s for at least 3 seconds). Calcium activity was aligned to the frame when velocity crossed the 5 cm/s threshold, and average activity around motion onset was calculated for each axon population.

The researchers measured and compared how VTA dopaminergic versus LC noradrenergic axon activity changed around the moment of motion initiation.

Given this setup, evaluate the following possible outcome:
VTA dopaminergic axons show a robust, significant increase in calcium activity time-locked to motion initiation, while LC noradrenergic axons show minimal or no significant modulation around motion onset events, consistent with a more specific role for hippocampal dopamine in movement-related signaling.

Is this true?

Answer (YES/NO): NO